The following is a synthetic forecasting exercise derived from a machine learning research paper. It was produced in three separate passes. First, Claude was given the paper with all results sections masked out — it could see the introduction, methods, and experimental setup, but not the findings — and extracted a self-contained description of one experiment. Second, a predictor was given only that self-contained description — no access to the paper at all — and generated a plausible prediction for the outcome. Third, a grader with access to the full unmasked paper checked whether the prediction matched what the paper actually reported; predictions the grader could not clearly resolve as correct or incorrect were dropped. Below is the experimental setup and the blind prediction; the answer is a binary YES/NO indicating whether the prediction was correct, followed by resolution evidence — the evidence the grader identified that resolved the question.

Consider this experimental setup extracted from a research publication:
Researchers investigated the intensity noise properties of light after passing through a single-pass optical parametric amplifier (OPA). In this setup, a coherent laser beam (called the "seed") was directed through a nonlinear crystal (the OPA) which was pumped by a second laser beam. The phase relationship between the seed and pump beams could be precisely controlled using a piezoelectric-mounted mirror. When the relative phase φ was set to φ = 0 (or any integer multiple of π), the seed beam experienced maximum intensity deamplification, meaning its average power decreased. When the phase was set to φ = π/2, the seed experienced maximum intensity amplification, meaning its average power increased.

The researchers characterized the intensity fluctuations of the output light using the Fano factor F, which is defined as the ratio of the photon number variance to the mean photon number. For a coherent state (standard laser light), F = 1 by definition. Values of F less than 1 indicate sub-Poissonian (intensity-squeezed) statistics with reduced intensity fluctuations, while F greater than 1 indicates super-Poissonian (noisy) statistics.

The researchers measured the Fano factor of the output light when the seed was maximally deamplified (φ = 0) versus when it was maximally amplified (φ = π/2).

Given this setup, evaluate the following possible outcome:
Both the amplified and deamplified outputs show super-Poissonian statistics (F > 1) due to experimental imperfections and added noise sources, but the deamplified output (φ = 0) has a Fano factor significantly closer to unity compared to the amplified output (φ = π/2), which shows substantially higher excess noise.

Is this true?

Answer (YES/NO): NO